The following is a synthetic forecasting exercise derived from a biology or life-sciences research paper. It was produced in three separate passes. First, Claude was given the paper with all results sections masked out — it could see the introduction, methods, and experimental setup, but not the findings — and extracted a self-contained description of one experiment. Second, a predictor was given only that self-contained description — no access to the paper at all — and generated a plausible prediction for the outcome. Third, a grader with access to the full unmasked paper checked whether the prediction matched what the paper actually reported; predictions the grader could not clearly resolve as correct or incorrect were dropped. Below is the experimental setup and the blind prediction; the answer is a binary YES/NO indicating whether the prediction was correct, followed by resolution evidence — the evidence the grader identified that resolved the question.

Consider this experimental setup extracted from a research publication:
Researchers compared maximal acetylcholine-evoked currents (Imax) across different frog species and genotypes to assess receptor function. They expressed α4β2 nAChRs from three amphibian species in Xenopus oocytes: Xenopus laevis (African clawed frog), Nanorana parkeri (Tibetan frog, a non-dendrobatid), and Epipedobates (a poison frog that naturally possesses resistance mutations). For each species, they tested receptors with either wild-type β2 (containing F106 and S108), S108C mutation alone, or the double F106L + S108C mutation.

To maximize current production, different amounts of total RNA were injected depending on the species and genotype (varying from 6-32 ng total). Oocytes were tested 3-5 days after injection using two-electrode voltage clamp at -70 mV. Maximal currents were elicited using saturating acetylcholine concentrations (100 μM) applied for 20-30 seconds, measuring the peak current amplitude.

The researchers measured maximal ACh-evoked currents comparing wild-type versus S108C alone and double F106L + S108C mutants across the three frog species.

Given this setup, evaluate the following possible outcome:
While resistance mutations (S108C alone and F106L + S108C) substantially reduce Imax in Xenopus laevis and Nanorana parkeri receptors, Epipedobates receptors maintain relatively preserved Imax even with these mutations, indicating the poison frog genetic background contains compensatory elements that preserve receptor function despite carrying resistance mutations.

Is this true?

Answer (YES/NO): NO